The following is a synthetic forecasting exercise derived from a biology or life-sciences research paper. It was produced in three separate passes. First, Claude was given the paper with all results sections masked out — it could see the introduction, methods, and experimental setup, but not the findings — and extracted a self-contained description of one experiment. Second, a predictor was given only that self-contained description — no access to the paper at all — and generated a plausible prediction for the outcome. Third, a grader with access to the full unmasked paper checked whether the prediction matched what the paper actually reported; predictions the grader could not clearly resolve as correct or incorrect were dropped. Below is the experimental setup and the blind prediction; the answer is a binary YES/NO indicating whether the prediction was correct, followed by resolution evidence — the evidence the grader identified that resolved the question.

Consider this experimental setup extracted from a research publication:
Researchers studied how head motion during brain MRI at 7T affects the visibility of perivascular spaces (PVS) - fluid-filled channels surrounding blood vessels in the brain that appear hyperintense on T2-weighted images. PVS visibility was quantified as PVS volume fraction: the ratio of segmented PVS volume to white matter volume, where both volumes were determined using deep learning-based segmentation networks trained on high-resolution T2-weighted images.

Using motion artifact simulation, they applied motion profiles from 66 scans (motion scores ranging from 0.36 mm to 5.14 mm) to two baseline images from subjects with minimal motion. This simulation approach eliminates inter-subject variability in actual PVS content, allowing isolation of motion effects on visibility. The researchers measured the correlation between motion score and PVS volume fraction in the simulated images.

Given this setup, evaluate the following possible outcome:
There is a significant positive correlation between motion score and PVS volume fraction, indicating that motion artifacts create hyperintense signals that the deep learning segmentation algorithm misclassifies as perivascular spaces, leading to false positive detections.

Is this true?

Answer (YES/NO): NO